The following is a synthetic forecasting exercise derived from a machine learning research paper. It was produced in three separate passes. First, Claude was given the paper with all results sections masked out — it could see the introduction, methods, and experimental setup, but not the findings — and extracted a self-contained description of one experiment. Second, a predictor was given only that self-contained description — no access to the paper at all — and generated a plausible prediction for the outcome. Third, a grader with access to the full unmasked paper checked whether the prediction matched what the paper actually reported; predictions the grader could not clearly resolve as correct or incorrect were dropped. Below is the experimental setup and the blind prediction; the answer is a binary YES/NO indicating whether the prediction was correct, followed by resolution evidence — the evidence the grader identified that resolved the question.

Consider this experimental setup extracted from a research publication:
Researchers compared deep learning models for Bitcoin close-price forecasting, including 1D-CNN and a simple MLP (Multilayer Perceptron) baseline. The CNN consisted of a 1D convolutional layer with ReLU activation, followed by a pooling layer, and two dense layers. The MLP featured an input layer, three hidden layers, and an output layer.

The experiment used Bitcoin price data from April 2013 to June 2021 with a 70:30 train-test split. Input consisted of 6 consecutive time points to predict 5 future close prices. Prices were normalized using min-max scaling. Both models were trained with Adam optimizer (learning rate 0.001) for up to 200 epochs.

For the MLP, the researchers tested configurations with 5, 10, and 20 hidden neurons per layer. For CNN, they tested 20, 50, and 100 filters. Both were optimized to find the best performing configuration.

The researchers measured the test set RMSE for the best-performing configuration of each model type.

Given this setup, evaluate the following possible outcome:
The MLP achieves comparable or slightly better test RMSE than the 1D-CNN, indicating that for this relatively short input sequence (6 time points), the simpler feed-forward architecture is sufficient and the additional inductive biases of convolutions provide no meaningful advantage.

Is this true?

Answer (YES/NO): YES